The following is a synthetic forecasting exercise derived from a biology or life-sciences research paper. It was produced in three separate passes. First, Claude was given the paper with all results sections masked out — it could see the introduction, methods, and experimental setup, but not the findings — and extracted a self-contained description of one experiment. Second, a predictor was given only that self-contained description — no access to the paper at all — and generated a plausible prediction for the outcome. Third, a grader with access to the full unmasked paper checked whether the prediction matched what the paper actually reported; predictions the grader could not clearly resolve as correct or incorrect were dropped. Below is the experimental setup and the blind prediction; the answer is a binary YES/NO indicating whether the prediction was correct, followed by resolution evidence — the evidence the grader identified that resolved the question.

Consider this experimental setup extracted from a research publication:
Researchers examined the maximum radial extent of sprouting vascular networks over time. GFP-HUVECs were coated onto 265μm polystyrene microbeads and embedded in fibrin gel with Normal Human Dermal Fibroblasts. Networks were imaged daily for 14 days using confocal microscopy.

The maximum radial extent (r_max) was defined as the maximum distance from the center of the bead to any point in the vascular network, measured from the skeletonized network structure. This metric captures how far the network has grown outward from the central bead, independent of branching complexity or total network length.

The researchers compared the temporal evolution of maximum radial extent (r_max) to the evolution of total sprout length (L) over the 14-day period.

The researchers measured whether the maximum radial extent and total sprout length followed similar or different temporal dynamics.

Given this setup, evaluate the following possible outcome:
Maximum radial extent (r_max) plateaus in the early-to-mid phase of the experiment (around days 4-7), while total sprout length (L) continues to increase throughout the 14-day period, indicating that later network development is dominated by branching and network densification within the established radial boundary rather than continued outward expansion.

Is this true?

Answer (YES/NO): NO